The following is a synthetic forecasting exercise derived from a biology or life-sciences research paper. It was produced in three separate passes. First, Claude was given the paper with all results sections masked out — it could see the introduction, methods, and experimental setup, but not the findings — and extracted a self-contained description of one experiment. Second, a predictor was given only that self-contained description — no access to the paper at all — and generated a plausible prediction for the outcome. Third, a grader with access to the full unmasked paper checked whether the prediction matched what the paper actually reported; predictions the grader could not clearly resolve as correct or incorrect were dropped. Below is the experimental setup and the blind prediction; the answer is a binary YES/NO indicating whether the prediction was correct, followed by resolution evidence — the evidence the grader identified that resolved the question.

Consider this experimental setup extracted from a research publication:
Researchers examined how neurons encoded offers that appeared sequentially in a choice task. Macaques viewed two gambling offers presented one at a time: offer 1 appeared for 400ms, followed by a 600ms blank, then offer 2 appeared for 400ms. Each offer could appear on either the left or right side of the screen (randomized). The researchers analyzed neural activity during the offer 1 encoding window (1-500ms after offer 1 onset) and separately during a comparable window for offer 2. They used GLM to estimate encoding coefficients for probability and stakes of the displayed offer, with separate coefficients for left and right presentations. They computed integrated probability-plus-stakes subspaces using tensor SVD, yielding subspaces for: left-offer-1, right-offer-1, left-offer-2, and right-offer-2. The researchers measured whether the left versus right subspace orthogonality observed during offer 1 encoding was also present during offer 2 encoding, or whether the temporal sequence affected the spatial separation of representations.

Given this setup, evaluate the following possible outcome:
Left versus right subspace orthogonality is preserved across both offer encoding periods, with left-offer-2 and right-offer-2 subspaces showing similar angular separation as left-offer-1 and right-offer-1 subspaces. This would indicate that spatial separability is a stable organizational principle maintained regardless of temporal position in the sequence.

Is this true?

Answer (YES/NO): YES